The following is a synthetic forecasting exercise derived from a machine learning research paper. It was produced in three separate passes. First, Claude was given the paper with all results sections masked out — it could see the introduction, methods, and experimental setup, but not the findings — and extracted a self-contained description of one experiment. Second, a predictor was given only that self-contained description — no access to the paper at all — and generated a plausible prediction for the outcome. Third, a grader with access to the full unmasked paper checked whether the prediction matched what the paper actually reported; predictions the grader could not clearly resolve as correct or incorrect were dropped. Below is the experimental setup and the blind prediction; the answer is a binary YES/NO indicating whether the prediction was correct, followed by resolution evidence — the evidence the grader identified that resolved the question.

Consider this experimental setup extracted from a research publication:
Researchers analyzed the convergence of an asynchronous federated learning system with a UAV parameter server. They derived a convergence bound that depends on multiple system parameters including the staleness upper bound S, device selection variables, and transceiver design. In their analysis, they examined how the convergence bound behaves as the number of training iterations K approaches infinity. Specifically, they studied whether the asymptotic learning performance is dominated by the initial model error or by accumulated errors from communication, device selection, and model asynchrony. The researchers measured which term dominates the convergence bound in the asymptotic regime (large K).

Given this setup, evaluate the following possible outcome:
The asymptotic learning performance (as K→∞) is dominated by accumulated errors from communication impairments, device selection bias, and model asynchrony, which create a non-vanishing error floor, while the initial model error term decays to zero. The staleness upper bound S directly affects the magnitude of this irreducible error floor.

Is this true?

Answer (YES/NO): YES